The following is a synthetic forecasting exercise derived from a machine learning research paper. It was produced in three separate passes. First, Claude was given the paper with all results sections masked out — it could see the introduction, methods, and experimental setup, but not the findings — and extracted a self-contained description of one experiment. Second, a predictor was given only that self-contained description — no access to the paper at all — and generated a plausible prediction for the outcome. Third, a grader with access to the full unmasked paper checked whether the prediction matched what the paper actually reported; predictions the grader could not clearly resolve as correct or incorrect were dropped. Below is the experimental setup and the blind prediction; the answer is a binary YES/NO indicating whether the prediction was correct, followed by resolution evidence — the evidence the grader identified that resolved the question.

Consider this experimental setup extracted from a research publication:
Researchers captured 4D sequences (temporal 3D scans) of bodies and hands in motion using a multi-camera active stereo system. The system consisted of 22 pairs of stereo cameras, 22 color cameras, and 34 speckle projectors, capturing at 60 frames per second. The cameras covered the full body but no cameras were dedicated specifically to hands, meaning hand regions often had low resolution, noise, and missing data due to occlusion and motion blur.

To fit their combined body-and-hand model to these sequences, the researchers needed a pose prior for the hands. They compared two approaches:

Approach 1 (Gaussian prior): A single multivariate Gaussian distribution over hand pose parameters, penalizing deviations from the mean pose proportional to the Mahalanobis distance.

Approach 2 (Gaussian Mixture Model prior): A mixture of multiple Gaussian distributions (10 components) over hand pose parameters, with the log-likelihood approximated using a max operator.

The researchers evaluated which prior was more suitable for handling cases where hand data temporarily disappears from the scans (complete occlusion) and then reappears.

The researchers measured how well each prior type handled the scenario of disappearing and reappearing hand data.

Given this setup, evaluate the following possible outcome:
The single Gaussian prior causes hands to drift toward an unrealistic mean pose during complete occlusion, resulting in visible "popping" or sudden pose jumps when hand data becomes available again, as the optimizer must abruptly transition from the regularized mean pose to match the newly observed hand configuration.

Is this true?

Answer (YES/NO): NO